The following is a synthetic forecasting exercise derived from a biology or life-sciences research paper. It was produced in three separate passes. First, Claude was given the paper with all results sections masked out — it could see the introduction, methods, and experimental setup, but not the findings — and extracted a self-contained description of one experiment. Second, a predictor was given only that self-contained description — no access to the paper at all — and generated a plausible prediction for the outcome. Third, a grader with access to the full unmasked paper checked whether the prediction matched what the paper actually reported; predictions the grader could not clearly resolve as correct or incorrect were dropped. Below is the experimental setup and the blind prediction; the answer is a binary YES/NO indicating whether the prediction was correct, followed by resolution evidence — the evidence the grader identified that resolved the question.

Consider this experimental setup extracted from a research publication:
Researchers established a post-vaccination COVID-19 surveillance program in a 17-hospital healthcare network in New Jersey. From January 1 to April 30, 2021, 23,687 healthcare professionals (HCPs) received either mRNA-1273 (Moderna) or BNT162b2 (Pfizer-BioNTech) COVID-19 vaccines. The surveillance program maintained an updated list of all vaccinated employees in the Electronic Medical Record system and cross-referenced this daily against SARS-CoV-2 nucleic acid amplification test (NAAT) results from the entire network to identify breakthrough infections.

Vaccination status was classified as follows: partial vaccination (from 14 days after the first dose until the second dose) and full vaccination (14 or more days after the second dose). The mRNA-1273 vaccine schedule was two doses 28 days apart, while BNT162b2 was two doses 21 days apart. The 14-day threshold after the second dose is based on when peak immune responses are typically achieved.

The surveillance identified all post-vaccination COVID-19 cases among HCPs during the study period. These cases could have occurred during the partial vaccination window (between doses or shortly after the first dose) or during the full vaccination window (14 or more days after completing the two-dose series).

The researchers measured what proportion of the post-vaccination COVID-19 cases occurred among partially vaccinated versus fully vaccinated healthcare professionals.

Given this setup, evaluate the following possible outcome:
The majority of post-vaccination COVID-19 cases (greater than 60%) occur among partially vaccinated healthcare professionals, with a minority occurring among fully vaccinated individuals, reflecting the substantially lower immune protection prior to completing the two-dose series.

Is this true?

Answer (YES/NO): YES